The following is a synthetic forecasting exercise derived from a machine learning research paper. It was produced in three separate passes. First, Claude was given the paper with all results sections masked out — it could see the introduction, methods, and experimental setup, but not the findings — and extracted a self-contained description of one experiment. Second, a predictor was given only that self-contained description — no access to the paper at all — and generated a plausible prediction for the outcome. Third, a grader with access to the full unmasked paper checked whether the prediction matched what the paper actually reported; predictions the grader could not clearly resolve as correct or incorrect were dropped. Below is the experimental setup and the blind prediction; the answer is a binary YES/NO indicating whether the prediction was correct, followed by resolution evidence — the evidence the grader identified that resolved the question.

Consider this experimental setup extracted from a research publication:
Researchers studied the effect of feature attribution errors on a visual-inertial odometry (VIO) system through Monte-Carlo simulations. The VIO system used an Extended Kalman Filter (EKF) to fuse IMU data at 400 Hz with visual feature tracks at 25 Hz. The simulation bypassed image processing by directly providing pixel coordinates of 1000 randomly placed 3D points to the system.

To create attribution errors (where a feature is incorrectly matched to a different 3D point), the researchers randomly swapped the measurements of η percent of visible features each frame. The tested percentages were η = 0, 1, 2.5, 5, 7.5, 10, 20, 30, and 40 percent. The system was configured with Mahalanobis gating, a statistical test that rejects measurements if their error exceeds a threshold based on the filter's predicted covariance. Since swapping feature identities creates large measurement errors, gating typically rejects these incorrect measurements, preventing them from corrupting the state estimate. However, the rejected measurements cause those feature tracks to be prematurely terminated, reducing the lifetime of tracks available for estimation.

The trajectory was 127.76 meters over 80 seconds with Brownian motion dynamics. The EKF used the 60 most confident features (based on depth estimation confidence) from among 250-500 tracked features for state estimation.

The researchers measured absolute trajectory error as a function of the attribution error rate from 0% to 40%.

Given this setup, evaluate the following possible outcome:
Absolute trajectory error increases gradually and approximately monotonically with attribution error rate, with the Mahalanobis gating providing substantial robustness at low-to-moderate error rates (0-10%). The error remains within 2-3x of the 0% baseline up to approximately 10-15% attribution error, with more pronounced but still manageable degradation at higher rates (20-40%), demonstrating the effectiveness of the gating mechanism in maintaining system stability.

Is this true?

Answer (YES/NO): NO